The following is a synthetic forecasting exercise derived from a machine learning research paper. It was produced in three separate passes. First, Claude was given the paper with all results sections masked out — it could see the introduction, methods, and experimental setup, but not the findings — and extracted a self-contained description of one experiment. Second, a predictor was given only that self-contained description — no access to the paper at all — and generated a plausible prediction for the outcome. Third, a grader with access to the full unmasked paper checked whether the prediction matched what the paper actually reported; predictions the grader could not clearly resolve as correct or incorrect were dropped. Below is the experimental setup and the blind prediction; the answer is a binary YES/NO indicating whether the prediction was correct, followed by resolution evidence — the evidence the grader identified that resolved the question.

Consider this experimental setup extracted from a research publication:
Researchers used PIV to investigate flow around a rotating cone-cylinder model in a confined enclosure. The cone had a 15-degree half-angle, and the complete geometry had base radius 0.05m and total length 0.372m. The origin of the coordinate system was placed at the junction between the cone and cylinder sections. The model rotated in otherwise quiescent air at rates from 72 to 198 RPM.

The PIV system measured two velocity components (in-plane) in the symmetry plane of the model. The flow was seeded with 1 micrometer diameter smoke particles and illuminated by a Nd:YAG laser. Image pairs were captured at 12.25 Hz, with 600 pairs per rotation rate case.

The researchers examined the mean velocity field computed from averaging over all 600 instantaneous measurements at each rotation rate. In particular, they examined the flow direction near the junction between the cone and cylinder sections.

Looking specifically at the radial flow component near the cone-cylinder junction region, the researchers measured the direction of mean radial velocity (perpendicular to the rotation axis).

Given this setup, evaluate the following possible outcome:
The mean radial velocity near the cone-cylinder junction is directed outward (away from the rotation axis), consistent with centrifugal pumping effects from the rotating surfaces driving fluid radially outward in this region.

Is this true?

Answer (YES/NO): YES